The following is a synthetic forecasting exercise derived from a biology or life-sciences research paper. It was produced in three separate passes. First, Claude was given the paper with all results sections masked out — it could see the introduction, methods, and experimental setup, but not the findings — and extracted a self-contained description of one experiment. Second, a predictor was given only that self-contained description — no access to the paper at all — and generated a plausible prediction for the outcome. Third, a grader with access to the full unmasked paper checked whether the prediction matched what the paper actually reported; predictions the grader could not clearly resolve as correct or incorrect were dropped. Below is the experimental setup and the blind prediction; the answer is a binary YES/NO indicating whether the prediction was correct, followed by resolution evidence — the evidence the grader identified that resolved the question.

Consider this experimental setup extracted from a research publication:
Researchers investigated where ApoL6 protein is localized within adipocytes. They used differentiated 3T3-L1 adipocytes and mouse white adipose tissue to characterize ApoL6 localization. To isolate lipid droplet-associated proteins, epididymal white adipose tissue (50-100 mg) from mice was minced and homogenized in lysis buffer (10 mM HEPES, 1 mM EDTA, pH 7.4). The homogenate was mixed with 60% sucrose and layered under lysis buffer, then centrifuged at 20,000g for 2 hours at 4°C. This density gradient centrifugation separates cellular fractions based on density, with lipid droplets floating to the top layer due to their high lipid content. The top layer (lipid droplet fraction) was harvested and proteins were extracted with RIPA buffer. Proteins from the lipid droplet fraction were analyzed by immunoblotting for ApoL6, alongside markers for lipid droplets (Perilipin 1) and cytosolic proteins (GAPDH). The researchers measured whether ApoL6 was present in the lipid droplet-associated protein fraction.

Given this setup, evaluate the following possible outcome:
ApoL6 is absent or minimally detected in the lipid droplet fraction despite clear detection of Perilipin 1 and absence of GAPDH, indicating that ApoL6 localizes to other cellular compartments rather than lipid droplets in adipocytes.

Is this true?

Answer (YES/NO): NO